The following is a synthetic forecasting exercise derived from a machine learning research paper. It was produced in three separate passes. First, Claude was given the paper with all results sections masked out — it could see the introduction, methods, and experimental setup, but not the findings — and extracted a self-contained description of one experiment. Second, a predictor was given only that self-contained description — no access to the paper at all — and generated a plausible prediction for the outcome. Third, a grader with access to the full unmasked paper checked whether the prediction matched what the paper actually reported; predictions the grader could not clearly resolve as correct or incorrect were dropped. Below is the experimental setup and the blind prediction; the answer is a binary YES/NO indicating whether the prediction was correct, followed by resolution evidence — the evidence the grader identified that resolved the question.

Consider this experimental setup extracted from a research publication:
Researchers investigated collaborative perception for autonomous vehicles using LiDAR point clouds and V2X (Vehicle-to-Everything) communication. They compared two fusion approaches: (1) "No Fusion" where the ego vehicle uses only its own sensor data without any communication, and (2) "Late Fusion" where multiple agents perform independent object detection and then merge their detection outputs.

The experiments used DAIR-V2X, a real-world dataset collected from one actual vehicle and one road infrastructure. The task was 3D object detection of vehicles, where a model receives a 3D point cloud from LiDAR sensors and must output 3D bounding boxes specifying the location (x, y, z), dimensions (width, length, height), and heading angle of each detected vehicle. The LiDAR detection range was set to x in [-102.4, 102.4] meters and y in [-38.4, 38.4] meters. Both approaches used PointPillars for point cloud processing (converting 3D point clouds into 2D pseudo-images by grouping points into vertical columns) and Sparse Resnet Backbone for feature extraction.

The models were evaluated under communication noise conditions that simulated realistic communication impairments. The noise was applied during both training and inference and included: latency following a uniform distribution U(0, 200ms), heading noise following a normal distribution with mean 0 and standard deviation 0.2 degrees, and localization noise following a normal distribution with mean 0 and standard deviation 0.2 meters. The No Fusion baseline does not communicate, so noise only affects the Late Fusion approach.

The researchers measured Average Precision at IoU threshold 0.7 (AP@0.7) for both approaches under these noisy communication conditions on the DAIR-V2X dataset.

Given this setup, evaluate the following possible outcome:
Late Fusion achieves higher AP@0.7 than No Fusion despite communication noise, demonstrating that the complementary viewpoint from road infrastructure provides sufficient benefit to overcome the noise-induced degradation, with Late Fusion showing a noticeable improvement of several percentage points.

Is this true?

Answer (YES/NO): NO